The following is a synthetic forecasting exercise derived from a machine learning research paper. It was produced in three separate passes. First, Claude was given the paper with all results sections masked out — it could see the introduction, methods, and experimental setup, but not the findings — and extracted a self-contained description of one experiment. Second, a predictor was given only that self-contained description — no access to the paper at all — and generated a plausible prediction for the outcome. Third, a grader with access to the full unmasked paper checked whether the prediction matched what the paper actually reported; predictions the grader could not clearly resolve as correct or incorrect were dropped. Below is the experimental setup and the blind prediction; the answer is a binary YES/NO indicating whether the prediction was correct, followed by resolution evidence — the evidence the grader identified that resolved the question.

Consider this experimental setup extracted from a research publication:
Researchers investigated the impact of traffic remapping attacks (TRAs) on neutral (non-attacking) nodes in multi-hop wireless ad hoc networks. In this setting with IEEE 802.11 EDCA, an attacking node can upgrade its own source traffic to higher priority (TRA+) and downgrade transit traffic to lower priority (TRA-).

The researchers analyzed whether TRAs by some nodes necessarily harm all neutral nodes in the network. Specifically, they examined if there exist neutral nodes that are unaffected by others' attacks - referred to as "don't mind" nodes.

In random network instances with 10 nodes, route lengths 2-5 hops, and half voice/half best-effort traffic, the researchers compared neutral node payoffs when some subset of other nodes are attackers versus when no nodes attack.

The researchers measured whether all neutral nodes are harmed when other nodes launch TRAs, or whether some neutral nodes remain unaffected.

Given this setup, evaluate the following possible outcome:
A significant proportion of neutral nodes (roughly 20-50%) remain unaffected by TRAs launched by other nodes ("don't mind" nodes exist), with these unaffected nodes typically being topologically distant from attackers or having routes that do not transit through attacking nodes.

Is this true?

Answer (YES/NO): NO